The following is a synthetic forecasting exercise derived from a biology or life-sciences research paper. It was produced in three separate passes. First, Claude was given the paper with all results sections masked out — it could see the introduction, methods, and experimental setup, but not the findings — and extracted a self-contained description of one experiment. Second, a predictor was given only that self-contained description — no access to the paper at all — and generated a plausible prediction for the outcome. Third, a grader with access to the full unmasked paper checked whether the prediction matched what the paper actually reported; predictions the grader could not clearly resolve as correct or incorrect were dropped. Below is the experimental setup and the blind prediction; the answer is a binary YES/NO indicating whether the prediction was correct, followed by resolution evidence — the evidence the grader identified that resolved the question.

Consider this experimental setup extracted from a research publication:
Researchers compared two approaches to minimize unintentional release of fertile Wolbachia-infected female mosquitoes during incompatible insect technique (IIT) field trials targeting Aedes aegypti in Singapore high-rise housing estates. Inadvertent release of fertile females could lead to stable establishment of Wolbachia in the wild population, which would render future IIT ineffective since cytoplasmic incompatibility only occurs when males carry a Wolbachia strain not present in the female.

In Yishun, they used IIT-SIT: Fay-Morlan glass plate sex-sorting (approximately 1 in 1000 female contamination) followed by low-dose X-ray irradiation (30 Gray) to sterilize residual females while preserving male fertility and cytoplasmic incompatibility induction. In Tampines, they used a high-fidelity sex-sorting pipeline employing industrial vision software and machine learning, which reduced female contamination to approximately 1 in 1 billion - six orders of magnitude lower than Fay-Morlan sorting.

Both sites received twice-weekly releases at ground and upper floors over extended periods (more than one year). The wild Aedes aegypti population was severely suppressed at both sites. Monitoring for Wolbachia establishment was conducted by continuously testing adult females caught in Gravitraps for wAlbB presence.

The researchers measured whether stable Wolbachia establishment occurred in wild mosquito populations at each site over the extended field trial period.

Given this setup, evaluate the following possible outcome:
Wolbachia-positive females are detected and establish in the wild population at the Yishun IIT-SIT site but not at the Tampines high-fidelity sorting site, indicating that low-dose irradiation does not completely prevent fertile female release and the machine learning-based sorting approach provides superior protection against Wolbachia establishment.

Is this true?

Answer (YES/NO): NO